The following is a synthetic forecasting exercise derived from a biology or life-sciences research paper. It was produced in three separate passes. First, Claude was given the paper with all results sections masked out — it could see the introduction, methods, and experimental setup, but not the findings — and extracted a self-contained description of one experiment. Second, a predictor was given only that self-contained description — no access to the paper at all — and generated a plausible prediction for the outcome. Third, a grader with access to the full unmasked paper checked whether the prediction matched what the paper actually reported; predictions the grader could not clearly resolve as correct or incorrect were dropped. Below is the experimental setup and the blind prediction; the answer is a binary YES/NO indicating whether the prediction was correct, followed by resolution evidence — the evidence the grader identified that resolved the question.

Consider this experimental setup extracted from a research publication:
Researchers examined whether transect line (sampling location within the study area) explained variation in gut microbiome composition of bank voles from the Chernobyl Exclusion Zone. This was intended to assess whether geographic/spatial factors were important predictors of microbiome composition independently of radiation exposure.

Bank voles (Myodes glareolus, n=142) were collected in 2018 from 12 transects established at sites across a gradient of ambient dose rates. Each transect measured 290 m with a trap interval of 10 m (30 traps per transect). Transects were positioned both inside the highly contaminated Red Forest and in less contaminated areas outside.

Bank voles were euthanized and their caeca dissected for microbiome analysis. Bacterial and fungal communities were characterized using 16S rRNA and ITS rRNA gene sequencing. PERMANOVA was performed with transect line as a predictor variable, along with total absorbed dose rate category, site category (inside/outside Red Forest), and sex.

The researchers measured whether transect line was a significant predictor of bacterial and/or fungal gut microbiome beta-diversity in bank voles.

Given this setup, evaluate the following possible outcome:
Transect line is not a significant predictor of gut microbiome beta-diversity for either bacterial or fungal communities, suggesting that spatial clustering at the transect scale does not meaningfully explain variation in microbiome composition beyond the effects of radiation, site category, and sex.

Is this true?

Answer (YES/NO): NO